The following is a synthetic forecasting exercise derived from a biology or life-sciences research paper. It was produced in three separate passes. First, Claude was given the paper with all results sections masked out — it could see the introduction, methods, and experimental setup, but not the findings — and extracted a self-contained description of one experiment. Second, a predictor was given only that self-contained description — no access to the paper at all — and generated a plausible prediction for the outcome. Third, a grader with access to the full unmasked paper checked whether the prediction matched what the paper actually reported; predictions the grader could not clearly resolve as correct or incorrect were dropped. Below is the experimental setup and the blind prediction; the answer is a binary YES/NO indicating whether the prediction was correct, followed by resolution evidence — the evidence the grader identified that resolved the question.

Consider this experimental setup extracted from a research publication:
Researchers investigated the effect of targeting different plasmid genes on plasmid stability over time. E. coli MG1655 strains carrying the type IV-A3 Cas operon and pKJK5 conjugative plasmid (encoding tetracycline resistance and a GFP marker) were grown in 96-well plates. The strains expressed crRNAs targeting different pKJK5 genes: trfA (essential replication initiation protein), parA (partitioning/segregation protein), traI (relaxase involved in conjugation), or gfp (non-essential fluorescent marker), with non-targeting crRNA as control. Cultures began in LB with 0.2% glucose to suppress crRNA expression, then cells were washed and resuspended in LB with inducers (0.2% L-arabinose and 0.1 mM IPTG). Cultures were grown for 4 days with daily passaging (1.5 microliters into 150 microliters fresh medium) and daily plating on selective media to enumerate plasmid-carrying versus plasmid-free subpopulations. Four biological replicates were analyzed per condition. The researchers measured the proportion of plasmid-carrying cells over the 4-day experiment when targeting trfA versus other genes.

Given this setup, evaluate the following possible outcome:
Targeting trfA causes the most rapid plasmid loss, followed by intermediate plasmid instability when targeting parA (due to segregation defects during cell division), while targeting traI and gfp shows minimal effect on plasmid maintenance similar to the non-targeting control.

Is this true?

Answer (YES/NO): NO